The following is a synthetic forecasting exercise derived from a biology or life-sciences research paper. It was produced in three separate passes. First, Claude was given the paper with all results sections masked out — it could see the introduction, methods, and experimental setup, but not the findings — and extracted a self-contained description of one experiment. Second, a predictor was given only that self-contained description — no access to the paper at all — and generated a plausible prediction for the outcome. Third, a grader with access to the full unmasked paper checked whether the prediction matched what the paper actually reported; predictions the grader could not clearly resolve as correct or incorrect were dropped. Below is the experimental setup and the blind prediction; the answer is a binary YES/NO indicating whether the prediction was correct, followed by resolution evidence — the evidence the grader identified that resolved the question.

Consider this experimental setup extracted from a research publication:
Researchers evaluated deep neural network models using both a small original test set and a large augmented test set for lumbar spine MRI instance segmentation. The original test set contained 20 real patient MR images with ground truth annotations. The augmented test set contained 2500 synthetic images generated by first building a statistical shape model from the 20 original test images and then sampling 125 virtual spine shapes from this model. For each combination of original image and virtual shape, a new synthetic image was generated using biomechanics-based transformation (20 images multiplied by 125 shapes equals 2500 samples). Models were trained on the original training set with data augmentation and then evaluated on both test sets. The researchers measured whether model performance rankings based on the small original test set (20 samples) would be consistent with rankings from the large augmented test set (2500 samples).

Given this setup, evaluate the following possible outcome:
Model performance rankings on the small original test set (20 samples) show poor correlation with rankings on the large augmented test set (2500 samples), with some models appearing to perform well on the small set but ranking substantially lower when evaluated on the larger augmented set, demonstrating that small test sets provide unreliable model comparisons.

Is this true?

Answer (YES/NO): NO